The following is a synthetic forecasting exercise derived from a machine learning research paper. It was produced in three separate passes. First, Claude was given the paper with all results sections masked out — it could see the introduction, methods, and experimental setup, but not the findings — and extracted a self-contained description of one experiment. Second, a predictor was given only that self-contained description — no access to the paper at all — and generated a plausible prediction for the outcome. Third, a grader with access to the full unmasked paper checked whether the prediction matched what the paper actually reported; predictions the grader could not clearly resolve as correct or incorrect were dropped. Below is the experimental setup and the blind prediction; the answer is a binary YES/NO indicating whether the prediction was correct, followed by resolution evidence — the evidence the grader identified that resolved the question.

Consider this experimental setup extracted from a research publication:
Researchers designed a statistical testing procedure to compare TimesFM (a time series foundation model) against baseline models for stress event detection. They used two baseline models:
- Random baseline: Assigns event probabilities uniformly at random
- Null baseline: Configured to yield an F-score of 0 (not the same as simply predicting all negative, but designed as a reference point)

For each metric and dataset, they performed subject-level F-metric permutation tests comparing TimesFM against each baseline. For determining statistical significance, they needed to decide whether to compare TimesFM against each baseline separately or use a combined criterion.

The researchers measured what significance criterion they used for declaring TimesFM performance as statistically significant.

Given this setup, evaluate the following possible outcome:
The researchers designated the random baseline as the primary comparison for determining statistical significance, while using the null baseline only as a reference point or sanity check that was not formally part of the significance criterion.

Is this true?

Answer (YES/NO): NO